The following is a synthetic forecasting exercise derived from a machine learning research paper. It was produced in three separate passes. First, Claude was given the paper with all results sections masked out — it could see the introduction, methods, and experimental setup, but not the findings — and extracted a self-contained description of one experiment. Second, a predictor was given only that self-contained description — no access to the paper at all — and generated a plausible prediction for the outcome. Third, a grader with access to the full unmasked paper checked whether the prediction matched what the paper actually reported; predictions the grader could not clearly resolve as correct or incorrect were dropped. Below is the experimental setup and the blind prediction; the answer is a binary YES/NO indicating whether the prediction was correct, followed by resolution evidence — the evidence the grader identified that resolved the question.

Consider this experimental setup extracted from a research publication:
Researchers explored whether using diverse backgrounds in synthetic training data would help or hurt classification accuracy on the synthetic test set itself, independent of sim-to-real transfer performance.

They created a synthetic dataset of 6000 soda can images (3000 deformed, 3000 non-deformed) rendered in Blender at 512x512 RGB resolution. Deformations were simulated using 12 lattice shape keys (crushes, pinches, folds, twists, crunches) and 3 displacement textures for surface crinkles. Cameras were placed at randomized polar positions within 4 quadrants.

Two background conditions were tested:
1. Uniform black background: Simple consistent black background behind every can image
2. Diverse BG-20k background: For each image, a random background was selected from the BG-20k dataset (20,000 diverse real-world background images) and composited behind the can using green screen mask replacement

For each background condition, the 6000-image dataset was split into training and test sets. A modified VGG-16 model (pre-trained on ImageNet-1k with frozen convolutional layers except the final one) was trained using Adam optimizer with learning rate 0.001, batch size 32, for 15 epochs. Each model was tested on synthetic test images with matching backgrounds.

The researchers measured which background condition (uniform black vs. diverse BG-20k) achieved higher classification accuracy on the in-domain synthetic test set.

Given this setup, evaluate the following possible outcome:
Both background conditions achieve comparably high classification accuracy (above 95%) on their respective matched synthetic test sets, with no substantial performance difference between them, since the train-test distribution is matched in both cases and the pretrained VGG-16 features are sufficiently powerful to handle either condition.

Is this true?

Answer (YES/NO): NO